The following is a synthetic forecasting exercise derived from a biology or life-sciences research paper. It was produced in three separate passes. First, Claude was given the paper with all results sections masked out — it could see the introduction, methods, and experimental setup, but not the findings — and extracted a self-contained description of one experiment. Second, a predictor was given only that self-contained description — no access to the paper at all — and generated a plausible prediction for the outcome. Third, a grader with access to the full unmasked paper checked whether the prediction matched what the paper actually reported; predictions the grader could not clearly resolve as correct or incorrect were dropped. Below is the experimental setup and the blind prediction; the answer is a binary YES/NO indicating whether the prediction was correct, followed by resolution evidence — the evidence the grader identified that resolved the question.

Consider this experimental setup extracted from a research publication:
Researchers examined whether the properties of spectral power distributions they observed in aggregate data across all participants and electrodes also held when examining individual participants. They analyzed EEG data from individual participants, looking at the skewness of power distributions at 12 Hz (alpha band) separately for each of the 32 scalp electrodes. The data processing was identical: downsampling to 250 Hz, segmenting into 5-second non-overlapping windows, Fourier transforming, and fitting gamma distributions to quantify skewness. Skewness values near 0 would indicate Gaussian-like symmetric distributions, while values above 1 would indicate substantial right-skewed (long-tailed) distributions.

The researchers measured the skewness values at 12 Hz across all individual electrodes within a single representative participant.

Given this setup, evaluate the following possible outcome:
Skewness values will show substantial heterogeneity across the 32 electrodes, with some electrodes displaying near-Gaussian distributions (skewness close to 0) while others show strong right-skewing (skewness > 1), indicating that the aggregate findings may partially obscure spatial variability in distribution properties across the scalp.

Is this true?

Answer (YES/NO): NO